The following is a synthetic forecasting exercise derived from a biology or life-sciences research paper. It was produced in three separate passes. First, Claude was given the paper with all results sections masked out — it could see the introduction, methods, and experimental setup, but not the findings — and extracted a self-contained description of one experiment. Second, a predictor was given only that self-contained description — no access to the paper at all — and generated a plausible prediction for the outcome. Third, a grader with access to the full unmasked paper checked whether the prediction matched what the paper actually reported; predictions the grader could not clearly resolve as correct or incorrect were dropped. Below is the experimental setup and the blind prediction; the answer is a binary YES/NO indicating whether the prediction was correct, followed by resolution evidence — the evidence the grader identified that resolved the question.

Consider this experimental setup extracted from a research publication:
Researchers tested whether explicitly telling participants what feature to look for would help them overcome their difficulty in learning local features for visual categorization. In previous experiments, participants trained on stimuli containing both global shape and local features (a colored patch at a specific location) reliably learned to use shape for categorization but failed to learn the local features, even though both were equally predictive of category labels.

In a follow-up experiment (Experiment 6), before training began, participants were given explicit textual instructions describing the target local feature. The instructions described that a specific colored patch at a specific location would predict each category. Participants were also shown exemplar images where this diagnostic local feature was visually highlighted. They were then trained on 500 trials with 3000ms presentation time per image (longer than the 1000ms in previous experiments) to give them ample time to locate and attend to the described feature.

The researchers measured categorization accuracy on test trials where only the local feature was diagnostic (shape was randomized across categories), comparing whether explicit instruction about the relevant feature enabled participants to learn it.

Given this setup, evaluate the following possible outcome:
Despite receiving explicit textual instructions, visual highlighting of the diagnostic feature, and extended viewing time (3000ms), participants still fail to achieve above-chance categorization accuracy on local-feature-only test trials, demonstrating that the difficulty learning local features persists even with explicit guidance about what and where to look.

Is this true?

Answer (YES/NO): YES